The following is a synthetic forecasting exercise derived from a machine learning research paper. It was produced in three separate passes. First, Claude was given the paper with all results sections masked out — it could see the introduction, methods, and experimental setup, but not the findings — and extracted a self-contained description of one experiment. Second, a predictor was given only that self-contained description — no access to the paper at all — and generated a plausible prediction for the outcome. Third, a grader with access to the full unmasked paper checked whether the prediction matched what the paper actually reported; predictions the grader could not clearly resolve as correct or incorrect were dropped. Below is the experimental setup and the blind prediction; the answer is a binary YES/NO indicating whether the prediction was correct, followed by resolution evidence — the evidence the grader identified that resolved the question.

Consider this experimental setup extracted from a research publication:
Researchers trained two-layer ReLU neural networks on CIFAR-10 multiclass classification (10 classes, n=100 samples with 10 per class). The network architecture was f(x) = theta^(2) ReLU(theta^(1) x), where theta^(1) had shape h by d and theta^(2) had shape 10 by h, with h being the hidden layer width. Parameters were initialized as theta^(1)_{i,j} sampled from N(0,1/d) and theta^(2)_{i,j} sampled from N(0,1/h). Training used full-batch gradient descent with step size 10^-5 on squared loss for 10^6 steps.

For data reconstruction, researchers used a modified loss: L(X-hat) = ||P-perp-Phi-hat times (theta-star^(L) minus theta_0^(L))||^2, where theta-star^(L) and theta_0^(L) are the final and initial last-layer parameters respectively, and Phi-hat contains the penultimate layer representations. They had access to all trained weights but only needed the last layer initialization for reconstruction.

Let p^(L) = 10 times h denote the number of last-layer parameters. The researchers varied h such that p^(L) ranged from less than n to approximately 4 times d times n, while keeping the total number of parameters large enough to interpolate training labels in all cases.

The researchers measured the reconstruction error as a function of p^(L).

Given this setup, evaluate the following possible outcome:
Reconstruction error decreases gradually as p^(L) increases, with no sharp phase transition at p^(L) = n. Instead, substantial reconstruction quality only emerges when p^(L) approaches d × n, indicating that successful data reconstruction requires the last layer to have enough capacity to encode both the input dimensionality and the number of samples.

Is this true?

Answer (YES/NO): NO